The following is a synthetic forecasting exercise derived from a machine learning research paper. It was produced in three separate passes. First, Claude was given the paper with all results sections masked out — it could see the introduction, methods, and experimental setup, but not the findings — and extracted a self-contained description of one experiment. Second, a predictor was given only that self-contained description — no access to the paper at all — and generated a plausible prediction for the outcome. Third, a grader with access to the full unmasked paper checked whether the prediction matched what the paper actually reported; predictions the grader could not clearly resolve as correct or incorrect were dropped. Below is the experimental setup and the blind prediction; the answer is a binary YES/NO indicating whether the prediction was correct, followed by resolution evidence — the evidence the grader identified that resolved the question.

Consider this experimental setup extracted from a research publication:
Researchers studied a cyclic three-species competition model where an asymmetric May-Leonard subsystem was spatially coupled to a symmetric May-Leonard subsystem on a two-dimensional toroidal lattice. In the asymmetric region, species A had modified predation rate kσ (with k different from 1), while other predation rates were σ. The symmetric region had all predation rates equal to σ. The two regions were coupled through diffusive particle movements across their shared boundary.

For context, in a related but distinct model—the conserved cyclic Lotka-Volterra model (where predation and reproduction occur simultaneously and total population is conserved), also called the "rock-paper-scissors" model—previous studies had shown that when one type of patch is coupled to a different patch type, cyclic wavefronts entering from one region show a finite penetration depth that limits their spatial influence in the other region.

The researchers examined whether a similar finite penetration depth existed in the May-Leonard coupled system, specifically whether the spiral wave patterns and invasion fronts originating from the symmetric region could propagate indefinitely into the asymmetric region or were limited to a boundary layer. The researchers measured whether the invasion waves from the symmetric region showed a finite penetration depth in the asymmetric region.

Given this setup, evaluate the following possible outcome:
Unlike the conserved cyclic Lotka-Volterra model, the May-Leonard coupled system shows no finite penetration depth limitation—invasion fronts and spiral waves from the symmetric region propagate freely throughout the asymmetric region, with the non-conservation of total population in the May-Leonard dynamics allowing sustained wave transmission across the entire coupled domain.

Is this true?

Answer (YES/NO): YES